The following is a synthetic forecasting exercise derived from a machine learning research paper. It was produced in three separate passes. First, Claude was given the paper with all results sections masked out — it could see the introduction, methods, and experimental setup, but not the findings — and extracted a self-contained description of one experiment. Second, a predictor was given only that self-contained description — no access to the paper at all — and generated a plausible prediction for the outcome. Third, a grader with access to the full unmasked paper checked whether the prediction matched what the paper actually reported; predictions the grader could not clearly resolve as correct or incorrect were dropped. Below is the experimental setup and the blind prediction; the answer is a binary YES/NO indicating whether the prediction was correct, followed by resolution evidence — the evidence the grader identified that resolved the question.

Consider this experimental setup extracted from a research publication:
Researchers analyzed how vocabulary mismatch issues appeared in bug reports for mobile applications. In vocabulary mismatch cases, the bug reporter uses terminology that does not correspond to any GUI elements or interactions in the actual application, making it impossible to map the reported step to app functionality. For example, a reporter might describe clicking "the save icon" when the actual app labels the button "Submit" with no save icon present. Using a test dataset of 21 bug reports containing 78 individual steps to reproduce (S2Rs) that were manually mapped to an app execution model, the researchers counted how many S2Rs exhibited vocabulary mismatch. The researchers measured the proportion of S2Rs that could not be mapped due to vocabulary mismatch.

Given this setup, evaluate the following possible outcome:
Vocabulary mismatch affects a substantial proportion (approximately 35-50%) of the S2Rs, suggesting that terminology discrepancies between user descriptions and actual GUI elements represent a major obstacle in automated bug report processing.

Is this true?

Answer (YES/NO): NO